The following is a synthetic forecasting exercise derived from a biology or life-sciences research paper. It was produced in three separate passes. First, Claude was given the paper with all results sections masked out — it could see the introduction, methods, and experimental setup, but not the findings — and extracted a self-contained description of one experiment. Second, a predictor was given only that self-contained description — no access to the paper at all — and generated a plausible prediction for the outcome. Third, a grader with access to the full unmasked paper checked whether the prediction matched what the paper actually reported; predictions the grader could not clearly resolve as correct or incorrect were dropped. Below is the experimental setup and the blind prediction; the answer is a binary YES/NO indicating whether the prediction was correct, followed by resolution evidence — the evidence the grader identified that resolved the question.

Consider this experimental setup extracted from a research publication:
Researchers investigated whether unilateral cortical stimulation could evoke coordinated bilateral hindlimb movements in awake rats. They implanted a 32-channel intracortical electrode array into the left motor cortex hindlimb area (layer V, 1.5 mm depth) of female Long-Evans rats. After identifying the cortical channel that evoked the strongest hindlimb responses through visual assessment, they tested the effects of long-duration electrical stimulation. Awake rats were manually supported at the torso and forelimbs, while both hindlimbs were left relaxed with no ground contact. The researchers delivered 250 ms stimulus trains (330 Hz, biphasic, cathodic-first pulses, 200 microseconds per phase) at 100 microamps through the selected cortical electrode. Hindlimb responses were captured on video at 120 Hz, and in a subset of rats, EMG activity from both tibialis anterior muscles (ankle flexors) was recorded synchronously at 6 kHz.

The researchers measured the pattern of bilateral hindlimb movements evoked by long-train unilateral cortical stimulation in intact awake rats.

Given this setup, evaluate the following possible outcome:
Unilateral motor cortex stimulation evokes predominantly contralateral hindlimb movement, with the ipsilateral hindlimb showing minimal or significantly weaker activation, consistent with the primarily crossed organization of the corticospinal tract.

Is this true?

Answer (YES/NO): NO